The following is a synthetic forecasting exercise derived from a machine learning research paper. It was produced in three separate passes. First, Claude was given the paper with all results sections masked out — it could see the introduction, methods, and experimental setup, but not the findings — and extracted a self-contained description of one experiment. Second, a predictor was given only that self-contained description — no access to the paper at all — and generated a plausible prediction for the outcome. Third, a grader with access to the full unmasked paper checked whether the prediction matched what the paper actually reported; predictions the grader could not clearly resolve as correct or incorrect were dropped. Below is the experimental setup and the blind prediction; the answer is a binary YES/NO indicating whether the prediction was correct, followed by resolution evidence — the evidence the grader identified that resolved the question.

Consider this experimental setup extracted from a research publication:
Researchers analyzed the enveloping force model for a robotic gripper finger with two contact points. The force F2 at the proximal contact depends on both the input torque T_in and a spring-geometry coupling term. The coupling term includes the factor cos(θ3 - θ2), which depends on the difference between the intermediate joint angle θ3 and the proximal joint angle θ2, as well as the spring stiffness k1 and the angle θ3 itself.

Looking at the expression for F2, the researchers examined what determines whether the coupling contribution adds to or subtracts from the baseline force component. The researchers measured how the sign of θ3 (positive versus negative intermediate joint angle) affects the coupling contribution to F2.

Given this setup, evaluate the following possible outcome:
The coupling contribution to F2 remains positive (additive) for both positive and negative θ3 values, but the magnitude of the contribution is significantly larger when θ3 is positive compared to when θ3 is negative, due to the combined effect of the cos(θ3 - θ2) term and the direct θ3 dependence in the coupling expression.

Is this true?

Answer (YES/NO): NO